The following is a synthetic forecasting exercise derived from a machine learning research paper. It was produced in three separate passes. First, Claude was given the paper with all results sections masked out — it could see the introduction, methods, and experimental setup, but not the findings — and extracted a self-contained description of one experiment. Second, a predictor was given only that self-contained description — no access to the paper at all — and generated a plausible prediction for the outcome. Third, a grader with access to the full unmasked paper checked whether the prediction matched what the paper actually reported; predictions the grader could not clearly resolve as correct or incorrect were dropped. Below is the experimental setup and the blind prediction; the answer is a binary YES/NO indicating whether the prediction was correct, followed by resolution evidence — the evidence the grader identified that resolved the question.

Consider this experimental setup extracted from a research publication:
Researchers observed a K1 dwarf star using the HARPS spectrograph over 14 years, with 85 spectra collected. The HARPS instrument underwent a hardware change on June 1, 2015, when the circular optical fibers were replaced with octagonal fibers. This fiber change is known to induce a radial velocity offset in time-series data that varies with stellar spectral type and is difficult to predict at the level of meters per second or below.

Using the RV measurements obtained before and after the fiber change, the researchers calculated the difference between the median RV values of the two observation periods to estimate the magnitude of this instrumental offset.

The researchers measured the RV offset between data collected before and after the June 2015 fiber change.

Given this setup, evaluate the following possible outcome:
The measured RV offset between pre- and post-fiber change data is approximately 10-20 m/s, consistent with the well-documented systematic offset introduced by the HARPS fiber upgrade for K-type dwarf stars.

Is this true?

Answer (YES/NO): NO